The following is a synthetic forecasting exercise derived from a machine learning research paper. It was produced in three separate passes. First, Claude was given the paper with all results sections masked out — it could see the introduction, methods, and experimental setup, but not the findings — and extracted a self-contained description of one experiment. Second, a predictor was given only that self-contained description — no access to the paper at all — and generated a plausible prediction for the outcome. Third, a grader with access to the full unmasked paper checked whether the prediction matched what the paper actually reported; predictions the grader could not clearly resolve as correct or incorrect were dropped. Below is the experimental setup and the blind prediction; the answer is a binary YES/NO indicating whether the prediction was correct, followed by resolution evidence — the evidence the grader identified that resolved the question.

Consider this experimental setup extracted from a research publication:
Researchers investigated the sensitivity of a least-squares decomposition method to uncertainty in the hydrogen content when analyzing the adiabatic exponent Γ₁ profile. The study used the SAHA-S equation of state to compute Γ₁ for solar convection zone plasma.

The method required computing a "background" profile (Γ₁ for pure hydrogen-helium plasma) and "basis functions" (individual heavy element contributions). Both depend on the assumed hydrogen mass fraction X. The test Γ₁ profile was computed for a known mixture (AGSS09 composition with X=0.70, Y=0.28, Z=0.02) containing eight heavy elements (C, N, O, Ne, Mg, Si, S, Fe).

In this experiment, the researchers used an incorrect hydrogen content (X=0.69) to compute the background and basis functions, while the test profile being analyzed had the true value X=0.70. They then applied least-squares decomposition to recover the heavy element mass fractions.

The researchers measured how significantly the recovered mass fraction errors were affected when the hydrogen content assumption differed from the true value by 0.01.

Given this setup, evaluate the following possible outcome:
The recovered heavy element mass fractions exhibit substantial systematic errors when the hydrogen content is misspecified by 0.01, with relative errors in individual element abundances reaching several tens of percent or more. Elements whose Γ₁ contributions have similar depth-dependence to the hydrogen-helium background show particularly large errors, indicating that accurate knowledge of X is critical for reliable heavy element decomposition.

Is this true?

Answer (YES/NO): YES